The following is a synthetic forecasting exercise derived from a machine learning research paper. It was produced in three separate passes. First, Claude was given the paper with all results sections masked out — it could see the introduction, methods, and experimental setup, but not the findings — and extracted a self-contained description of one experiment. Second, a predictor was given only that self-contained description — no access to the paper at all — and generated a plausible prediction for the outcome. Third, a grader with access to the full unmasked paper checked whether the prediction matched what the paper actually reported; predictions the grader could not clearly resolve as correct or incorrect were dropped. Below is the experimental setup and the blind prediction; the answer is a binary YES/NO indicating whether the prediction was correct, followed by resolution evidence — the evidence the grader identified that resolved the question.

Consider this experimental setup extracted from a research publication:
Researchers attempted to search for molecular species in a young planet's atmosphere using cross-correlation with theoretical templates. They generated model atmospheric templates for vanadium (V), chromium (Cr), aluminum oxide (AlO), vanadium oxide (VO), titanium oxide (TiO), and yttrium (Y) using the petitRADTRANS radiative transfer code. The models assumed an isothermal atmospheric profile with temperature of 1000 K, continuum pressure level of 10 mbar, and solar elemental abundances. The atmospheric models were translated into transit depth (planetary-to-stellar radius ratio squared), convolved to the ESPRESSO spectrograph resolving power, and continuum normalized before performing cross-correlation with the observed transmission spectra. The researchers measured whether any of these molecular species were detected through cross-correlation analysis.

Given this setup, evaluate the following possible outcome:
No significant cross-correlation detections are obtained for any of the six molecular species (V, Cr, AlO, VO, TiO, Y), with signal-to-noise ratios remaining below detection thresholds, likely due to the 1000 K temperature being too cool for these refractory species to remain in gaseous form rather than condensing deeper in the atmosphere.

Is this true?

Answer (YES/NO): NO